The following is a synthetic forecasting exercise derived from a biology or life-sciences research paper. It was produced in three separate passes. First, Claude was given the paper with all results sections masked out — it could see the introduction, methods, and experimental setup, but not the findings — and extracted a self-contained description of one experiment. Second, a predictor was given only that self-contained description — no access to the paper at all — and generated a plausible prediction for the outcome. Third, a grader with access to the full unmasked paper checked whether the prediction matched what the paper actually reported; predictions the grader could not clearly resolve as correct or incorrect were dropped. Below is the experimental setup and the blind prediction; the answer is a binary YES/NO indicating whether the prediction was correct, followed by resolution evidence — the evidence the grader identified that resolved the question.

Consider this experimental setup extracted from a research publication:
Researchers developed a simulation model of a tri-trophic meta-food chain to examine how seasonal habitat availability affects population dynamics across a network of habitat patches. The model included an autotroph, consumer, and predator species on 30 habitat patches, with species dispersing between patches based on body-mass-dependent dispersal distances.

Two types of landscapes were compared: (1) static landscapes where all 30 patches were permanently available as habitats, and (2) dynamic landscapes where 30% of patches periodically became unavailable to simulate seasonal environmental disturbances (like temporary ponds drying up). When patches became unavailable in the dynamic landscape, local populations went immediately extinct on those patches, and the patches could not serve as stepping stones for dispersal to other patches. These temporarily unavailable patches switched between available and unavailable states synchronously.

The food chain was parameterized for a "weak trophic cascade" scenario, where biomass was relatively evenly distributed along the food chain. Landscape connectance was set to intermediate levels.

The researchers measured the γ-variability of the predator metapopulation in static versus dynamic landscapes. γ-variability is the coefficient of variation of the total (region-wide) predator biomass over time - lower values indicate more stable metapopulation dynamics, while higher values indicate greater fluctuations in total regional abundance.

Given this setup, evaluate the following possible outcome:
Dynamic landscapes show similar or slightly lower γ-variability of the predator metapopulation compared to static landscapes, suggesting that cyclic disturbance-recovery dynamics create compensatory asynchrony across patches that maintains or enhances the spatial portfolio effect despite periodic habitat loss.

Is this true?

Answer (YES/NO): NO